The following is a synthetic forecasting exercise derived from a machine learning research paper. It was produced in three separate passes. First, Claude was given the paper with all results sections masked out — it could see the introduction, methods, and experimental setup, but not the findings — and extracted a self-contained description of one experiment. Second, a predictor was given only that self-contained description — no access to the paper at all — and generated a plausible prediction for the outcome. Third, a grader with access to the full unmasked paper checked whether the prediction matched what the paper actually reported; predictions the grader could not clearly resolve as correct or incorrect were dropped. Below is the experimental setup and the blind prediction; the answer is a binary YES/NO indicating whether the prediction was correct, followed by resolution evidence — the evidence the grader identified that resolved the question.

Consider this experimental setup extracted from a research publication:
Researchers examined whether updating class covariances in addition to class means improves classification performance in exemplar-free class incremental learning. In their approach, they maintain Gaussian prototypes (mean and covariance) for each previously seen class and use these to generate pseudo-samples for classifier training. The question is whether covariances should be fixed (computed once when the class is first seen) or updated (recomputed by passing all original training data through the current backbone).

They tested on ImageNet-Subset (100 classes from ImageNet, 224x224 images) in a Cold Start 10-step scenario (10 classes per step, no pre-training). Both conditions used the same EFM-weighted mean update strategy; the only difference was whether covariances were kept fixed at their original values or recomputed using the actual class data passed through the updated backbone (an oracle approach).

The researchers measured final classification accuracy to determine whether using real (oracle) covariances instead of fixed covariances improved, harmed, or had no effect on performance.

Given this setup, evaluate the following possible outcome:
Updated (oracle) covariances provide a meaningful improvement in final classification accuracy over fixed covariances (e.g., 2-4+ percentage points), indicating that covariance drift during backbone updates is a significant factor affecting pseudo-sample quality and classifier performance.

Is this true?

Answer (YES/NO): NO